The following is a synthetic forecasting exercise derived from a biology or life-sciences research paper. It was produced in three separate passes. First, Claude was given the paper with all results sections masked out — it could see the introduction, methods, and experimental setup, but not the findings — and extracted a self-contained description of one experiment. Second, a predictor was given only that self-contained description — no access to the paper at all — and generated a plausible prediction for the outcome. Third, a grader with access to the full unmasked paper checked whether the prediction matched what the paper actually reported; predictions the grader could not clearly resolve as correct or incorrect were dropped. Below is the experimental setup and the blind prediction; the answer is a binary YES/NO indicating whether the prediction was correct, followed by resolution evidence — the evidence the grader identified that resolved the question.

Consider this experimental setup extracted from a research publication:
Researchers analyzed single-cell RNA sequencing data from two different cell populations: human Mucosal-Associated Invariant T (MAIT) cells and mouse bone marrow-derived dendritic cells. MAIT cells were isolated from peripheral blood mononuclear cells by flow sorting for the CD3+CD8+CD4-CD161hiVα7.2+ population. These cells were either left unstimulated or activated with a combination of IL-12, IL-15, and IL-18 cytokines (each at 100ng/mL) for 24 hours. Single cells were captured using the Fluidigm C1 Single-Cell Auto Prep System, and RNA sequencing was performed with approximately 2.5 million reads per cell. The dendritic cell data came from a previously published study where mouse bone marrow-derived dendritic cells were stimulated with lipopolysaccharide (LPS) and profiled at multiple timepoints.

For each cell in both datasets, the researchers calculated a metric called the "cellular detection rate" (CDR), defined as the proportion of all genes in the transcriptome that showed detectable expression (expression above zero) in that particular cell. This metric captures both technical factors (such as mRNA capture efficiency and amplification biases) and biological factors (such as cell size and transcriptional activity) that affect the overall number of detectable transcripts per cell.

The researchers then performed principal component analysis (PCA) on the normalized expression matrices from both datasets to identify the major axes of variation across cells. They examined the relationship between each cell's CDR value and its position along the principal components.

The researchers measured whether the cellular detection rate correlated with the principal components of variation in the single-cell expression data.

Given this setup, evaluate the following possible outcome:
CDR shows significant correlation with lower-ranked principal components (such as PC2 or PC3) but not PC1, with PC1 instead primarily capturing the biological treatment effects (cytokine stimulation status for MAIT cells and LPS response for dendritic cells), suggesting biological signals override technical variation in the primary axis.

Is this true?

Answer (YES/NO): NO